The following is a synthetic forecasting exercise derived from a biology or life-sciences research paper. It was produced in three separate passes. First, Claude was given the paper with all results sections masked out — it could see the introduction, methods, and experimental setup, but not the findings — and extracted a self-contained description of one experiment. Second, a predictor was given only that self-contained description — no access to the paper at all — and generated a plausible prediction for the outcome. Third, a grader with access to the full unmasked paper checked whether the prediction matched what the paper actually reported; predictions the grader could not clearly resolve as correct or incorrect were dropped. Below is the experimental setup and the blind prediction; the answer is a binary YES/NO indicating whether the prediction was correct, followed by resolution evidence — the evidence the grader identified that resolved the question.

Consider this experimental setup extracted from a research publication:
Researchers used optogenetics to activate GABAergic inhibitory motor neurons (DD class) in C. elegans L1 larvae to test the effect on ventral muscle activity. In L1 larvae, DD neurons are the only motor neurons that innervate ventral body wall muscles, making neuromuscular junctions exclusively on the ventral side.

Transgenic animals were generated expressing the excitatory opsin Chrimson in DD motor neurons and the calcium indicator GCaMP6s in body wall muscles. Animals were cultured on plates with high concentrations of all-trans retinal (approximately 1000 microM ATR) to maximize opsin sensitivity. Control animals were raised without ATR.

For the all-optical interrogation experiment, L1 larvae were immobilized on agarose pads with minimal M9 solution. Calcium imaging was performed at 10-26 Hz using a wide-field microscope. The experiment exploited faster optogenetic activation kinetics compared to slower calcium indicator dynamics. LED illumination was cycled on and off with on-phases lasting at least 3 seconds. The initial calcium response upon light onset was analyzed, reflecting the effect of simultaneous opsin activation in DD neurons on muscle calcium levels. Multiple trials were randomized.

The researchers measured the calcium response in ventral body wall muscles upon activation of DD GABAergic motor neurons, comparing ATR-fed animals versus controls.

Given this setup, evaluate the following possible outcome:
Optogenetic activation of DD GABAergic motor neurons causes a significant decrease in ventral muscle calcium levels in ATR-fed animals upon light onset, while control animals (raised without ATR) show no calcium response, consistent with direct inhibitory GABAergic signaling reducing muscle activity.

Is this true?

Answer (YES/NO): YES